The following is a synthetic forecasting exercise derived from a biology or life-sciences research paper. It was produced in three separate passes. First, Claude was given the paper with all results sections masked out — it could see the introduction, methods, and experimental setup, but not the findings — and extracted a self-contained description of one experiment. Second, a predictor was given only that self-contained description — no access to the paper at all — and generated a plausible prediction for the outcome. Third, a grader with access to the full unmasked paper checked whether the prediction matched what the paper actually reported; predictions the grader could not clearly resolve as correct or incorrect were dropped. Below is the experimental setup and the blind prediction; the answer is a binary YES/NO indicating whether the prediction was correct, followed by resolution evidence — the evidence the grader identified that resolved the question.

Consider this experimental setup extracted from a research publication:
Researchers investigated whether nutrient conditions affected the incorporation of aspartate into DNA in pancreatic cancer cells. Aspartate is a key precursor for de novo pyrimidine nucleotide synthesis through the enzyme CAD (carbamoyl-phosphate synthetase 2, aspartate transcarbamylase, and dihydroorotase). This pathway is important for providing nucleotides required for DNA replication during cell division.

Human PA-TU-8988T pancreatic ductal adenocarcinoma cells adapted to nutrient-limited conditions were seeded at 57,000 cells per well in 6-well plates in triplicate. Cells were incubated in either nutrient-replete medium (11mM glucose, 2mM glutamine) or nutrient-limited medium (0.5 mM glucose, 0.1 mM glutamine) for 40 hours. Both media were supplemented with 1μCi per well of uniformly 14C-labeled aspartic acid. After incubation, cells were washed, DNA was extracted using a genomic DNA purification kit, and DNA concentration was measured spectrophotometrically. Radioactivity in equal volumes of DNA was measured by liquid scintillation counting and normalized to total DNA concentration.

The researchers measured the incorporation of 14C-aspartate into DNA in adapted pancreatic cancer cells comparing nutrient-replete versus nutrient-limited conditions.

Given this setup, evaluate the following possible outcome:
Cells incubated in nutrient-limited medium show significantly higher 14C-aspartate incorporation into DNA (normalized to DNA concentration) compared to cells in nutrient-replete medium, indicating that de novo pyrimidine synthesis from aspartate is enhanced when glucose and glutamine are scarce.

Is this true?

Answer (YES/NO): NO